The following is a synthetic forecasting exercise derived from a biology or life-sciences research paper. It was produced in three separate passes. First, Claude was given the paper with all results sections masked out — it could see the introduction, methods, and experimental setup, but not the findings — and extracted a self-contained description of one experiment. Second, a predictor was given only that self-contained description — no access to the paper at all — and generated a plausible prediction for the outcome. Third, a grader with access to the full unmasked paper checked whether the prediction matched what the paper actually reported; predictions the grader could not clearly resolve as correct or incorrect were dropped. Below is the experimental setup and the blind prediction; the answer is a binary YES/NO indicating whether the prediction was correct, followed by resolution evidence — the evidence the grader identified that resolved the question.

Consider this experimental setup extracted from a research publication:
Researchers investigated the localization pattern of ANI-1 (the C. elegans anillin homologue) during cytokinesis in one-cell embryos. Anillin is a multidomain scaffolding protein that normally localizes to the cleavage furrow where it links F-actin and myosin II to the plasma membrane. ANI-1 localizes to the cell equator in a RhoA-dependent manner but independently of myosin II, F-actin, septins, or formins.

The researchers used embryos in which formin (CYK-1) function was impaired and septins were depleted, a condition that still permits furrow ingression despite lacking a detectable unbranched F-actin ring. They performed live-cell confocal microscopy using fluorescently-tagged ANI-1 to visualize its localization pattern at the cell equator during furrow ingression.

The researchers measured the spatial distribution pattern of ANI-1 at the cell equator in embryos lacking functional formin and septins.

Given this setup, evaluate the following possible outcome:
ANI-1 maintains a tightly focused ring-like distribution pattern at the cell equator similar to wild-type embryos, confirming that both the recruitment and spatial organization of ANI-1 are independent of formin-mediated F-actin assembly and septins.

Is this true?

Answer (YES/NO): NO